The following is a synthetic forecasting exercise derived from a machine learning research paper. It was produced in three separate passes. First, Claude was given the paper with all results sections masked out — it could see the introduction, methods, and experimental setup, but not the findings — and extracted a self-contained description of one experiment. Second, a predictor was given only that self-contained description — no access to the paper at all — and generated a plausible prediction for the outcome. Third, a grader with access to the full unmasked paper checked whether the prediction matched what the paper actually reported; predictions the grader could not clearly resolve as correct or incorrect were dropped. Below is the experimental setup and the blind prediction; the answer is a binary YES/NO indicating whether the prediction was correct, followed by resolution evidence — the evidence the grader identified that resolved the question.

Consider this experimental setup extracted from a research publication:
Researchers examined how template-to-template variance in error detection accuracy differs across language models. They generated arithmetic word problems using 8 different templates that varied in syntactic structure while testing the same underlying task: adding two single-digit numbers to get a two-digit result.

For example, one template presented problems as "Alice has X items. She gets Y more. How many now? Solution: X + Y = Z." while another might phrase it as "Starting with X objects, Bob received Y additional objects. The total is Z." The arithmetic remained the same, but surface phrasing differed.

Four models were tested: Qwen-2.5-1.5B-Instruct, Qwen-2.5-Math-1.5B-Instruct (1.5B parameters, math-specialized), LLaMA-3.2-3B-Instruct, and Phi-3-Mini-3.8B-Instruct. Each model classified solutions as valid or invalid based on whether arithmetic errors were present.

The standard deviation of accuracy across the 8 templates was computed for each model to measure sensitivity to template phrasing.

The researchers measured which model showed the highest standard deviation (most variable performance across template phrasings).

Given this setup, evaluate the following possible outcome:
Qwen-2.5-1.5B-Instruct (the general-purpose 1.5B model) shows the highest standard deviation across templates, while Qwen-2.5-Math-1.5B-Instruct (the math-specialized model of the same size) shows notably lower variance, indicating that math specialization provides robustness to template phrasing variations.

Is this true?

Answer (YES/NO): NO